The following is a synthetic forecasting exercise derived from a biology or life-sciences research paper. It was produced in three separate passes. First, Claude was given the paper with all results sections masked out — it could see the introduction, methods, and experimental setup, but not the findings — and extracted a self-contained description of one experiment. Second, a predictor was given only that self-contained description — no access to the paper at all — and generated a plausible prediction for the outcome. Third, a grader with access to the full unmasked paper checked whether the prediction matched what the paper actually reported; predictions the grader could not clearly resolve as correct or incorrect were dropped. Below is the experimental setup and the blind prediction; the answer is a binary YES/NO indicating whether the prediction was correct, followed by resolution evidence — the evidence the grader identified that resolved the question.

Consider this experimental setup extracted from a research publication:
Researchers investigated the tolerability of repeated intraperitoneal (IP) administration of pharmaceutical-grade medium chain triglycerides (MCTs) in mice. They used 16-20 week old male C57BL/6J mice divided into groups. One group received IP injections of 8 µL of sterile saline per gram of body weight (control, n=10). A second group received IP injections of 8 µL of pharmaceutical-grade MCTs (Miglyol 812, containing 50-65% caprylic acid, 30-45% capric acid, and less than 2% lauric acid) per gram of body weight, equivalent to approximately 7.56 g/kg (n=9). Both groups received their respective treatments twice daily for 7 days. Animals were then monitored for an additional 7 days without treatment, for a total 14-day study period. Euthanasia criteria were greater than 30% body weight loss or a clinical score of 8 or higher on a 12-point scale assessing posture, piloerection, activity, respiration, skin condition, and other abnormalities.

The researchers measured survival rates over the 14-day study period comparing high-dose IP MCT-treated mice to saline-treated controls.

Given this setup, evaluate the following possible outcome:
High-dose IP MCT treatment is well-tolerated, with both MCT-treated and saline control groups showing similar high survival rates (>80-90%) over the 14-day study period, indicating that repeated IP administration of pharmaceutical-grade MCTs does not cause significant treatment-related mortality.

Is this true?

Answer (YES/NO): NO